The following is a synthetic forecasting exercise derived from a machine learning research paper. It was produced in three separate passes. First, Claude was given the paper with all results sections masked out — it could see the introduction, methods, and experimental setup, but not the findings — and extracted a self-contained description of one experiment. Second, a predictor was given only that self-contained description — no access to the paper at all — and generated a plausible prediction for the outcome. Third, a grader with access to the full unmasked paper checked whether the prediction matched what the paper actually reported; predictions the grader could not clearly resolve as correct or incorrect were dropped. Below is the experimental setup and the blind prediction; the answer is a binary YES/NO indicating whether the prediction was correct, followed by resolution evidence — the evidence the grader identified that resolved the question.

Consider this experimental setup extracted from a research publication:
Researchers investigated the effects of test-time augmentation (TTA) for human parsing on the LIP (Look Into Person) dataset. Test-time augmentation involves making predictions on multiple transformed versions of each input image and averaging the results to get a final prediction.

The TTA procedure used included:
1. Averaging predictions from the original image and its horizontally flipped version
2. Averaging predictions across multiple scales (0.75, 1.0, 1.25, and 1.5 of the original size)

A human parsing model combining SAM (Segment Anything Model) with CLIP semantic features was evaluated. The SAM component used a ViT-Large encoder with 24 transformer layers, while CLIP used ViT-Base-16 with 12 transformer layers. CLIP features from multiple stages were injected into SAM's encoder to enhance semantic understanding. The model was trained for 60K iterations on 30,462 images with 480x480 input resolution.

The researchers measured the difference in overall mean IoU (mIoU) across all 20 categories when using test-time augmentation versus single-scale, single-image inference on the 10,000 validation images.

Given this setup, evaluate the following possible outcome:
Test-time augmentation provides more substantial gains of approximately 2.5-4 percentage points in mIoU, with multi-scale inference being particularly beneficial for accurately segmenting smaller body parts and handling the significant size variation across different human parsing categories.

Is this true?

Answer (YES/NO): NO